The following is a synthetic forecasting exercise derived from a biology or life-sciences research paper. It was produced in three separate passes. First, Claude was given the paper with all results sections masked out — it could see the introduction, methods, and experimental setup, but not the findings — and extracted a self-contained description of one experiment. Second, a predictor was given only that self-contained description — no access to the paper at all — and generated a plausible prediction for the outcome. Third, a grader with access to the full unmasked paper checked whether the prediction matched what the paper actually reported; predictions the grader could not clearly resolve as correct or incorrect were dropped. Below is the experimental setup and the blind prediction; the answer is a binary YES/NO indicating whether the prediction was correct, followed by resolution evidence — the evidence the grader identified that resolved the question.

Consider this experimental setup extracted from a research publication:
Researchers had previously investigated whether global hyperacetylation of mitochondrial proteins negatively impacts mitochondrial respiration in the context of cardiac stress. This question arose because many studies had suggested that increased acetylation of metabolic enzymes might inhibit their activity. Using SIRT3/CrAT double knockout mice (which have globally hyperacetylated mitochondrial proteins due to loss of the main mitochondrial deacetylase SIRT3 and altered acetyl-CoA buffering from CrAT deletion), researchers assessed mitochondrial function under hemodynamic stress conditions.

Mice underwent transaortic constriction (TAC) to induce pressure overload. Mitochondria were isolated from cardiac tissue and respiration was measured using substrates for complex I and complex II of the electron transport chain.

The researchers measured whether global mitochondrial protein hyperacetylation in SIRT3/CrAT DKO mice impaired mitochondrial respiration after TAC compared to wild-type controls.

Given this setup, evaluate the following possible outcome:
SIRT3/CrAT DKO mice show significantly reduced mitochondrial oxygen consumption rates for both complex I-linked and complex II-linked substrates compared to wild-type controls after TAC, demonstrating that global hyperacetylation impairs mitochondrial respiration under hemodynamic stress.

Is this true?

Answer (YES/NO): NO